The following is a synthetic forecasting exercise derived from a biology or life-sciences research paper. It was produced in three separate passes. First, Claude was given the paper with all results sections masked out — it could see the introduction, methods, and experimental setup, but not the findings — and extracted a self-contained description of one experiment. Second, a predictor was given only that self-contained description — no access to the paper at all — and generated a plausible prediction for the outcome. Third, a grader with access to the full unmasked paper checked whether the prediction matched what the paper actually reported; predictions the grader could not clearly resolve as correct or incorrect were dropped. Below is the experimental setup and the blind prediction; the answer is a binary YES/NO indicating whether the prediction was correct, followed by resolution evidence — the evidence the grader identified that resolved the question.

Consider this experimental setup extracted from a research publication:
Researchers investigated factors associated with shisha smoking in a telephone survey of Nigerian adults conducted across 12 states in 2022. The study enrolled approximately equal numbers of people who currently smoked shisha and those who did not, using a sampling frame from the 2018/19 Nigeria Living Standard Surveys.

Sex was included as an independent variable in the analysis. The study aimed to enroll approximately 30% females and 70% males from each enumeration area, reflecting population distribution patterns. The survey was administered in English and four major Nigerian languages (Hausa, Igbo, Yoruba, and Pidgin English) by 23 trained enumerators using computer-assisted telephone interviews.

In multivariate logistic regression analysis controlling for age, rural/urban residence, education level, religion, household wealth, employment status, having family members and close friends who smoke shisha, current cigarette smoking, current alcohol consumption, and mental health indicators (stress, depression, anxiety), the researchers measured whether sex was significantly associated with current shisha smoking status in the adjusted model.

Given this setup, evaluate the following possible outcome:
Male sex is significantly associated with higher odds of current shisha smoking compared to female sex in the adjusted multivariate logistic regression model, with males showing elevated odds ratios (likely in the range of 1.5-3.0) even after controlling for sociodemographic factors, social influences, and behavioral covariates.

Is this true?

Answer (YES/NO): NO